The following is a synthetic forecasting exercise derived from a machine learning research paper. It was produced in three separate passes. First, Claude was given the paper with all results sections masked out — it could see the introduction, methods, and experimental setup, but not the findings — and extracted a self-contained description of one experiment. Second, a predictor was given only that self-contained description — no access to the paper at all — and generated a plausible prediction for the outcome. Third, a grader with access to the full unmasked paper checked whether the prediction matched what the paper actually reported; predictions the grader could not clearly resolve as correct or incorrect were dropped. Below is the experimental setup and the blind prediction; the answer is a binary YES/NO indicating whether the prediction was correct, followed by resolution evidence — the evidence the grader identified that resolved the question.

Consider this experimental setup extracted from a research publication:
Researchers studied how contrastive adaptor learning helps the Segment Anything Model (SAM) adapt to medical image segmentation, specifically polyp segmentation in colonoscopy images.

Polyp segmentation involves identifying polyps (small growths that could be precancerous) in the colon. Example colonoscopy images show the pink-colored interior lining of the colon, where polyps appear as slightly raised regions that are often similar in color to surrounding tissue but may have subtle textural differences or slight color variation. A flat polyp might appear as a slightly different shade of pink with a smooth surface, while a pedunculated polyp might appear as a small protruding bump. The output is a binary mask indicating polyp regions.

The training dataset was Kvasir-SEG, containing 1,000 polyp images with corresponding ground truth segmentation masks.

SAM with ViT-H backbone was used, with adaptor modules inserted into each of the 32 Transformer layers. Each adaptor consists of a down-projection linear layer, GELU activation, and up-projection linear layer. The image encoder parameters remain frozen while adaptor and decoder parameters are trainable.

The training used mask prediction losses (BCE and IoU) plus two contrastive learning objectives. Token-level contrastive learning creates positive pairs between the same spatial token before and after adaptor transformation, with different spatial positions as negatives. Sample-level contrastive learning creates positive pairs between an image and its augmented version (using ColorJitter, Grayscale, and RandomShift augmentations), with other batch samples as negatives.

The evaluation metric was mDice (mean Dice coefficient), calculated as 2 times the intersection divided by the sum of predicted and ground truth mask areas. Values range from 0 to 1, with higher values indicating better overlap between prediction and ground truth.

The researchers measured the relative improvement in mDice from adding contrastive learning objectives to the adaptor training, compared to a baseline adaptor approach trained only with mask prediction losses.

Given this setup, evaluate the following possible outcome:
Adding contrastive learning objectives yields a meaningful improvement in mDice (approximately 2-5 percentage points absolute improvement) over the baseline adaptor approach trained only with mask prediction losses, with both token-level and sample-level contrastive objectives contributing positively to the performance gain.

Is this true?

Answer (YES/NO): NO